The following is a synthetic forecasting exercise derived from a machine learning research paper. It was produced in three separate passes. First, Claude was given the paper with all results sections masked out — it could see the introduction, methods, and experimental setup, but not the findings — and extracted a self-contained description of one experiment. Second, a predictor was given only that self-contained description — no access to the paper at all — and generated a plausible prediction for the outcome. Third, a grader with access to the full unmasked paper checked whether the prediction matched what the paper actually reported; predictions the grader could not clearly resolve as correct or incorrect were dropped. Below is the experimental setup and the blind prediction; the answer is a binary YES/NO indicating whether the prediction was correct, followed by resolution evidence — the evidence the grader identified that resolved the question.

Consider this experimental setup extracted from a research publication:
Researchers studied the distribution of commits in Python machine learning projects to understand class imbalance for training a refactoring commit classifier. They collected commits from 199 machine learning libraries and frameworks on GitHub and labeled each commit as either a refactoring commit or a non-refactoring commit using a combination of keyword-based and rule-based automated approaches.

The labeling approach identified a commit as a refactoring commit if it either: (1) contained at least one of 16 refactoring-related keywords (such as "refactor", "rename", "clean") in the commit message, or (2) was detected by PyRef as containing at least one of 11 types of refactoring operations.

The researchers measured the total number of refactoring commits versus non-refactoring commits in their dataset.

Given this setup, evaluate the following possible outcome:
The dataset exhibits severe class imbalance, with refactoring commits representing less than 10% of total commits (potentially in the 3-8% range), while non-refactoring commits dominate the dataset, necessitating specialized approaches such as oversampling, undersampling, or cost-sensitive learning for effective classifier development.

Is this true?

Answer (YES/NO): NO